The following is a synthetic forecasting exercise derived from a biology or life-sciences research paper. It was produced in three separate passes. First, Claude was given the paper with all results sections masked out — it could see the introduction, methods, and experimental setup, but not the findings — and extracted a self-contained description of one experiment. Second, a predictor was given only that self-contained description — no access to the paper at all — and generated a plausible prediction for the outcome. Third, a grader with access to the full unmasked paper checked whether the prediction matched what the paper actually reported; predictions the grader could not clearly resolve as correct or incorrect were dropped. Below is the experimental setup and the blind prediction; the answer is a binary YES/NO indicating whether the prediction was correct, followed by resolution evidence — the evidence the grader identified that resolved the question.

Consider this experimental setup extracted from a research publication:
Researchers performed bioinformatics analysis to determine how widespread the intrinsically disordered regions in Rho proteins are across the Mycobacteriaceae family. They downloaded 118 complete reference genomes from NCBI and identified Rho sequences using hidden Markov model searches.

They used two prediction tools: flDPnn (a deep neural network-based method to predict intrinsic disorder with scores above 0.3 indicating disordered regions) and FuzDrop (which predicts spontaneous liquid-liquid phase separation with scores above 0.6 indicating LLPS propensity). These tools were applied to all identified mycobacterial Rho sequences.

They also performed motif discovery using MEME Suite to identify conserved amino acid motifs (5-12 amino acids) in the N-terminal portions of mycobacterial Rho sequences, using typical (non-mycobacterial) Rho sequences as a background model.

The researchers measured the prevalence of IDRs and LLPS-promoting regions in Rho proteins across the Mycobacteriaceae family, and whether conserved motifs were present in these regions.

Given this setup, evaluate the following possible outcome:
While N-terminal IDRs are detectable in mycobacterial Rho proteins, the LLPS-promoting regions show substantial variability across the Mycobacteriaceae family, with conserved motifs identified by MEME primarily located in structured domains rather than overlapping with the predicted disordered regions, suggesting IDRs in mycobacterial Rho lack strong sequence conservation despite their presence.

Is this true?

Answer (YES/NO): NO